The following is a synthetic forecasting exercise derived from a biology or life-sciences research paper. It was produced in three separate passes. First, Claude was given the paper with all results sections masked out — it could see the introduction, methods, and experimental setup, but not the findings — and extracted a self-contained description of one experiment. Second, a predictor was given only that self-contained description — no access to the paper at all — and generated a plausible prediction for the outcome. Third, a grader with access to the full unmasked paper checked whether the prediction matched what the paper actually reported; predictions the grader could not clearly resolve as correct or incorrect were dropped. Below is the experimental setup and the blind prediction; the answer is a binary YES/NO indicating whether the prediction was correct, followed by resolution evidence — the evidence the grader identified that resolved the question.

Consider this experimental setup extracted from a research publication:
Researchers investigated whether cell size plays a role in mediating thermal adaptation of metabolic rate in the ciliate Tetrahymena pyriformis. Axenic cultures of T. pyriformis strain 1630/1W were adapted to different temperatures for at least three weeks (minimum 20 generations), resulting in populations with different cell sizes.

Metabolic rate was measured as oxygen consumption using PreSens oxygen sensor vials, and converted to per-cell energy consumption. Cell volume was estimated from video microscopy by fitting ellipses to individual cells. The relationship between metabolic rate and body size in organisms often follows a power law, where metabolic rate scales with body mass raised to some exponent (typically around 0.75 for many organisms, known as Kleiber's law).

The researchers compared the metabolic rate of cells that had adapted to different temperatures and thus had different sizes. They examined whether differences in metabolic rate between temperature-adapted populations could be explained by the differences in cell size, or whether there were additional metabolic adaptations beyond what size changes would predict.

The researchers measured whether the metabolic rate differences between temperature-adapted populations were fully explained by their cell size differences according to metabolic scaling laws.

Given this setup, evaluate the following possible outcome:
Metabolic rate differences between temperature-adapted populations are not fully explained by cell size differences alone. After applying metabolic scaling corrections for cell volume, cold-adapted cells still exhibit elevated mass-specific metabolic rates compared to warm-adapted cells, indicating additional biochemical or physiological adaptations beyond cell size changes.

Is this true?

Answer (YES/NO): NO